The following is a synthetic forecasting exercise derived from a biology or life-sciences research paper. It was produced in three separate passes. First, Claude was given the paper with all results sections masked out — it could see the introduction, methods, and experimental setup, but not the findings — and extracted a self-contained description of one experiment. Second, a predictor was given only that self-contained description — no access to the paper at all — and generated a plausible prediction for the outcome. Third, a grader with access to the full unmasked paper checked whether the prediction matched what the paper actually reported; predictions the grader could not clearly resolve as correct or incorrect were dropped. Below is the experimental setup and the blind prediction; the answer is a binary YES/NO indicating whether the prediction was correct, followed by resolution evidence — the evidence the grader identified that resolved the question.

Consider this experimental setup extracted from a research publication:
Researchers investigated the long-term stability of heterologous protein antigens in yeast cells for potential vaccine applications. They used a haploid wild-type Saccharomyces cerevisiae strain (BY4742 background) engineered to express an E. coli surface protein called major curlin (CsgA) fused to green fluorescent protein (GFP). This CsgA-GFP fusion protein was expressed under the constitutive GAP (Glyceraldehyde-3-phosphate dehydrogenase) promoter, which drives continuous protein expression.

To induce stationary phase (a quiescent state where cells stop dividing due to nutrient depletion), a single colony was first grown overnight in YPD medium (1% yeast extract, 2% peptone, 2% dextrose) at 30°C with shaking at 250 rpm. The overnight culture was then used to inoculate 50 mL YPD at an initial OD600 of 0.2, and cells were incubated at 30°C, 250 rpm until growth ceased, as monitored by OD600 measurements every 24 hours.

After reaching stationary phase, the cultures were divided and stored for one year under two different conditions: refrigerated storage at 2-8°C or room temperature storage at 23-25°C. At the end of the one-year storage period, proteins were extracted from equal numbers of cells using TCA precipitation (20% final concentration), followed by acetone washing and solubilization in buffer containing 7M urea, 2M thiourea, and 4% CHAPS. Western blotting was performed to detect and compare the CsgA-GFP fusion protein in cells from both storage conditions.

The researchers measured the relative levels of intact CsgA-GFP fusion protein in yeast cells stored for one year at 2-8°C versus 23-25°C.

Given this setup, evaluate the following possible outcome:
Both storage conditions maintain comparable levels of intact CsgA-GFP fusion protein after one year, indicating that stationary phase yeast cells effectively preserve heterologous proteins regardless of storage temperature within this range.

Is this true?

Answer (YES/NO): NO